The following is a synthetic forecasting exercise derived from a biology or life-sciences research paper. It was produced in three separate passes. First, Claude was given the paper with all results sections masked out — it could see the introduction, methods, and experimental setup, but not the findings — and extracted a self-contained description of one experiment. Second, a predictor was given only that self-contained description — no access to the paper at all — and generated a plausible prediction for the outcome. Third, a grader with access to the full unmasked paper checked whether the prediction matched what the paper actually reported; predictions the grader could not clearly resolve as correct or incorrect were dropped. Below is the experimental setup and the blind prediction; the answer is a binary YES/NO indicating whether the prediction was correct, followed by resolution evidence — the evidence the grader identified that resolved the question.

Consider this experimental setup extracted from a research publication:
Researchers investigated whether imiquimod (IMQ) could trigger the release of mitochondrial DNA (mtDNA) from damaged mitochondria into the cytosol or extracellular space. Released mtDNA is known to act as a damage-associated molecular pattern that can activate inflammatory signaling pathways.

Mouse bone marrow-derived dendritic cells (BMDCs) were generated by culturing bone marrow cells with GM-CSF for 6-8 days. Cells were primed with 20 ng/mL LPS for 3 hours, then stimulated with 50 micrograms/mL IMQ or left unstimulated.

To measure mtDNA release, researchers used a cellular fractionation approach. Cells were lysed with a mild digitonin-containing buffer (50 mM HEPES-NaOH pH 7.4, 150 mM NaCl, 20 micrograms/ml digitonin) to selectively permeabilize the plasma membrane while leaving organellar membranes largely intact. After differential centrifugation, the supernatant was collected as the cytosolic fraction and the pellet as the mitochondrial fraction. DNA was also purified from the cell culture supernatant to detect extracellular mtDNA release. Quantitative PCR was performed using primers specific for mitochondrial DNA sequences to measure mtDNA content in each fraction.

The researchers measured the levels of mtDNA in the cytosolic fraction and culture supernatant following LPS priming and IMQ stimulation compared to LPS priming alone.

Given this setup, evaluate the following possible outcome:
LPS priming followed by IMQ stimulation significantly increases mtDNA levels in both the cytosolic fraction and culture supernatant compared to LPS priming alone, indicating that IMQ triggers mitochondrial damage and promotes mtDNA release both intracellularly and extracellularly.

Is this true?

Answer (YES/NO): YES